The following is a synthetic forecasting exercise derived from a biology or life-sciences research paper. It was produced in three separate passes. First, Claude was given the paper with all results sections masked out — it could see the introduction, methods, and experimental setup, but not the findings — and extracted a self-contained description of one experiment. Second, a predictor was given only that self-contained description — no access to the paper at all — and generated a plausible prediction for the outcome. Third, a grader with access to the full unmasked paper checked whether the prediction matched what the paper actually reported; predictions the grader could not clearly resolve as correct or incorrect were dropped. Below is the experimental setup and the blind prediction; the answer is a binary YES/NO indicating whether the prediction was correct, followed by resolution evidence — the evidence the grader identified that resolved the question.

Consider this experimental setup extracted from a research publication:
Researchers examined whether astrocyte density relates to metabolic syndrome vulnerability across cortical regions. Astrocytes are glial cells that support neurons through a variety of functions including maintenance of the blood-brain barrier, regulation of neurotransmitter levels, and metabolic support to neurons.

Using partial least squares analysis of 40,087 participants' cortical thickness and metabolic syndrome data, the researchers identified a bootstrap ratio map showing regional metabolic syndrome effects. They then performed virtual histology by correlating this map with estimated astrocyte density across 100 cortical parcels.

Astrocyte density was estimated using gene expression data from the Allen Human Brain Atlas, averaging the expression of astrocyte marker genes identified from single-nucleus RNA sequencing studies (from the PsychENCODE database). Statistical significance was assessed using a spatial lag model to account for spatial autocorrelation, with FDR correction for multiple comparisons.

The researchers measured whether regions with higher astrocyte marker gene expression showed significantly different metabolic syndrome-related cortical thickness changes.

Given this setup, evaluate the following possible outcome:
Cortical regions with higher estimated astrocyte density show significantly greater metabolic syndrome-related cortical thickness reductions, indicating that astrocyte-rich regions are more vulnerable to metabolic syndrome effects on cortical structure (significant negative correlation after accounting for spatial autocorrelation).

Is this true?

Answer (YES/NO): NO